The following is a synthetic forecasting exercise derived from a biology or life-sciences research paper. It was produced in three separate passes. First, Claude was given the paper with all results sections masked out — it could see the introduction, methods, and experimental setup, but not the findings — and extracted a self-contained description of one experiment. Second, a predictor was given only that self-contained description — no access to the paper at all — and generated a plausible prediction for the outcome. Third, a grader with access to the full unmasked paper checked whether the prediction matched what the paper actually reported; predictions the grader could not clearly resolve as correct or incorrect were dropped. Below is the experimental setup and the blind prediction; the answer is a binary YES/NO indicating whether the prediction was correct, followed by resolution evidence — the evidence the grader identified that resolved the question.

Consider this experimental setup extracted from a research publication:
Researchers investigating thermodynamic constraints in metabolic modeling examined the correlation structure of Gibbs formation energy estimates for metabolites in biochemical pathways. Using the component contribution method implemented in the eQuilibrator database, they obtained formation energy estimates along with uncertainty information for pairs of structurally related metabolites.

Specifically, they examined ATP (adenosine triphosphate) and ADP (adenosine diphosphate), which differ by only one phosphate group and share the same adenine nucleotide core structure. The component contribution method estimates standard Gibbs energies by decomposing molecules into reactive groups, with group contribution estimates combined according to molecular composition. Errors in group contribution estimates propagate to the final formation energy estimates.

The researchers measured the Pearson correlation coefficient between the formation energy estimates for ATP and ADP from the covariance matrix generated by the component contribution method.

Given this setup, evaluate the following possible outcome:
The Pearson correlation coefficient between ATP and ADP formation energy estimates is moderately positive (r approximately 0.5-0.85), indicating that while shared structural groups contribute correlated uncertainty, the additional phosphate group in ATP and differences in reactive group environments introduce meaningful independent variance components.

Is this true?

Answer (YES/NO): NO